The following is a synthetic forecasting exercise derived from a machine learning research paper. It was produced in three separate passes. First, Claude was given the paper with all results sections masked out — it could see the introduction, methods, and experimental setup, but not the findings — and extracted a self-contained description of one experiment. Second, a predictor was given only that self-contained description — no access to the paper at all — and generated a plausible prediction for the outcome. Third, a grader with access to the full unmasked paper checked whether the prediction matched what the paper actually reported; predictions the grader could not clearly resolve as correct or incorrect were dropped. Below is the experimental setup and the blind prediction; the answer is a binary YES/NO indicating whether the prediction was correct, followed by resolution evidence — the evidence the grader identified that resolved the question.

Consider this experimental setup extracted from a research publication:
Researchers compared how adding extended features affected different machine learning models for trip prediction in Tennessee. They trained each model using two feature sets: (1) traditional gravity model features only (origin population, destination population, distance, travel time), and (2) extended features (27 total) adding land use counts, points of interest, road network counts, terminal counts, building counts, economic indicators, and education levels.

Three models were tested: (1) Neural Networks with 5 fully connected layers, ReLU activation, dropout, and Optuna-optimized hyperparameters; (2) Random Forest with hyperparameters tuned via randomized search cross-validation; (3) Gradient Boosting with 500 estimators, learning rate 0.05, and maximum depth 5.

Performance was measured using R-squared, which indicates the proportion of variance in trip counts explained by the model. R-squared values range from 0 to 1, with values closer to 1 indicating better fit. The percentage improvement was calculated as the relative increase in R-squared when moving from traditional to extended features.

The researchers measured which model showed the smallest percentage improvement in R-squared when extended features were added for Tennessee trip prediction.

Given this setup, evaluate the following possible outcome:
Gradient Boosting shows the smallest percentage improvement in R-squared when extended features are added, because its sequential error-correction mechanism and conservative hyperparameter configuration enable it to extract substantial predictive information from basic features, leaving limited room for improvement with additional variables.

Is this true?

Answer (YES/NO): NO